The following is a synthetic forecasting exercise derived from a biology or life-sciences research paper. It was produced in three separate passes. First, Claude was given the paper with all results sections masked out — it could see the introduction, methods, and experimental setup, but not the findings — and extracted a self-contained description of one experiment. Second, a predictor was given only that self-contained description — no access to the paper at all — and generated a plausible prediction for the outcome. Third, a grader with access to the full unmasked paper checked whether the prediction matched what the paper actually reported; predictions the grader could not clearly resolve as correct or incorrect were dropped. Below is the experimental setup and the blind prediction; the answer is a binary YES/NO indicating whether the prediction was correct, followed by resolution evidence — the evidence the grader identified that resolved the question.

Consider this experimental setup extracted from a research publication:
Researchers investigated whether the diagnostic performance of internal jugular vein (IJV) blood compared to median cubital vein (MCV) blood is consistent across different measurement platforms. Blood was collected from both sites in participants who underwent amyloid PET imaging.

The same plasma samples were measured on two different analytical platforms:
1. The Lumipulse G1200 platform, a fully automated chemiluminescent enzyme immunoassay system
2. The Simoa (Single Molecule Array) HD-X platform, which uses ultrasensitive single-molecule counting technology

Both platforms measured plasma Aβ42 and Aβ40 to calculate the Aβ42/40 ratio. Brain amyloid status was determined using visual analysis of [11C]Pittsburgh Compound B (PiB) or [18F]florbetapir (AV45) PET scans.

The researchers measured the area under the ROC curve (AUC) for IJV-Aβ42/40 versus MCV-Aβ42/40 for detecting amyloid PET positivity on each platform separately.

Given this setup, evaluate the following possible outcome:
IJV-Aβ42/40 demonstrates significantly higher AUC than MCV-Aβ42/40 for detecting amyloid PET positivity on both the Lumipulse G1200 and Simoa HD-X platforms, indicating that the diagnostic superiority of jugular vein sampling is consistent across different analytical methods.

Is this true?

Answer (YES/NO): YES